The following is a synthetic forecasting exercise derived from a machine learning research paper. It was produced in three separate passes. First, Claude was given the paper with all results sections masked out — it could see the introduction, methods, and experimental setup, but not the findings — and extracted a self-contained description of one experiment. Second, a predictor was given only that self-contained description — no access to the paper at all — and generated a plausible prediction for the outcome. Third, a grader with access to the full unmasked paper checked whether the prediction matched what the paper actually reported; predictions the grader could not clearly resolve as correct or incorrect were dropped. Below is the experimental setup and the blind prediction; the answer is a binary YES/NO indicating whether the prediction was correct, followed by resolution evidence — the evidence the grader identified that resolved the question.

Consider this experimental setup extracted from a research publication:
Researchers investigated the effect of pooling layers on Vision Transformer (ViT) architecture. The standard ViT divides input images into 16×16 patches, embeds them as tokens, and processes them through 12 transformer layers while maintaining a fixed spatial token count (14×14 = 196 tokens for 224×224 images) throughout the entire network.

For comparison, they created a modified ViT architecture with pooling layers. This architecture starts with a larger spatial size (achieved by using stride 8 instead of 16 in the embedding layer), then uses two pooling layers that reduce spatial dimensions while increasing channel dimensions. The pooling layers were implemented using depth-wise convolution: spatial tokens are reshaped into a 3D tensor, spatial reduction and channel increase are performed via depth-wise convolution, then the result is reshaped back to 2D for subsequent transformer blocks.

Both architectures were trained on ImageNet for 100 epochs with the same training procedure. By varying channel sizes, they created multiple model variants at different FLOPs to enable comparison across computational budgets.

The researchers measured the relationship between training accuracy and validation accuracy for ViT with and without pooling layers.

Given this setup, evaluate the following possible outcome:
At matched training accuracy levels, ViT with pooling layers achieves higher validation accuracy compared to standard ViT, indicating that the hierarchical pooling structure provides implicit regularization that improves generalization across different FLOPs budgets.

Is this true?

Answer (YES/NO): YES